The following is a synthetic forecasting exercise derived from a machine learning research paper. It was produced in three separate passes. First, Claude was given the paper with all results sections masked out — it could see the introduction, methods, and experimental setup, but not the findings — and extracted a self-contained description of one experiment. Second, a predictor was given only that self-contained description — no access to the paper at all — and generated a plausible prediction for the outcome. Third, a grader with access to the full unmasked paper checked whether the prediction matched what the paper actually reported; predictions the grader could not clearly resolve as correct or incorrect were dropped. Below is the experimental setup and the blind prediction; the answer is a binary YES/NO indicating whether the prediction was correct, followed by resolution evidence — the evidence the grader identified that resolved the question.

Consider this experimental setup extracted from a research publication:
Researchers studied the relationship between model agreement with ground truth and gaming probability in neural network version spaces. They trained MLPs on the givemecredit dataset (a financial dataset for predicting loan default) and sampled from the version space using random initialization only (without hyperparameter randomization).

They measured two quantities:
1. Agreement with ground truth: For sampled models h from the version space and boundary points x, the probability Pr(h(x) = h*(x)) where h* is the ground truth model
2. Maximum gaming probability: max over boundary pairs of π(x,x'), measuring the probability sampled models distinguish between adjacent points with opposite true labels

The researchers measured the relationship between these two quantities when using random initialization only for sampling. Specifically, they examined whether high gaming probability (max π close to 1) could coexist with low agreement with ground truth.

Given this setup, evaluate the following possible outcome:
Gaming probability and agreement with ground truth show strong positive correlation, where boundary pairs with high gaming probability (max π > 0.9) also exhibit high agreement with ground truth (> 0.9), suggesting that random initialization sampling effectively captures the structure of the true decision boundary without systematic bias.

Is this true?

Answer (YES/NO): NO